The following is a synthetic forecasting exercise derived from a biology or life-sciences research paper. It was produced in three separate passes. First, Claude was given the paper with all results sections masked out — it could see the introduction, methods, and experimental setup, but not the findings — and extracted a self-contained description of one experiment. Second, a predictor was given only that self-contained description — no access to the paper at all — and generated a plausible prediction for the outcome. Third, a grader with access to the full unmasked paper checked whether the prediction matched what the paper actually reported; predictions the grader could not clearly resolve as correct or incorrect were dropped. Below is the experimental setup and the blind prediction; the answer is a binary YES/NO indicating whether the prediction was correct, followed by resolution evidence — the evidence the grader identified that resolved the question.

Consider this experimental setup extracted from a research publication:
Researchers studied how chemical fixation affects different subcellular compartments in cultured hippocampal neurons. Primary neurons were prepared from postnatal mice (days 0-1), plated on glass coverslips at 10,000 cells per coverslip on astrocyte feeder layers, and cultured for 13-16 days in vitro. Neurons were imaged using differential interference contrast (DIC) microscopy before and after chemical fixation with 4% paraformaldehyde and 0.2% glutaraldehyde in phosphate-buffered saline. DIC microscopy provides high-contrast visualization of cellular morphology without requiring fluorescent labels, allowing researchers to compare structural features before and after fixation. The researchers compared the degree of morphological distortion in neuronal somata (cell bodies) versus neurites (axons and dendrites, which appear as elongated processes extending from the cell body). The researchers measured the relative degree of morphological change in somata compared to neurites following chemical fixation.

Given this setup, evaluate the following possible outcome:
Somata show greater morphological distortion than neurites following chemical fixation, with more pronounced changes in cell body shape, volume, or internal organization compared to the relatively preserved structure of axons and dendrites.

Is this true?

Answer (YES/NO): YES